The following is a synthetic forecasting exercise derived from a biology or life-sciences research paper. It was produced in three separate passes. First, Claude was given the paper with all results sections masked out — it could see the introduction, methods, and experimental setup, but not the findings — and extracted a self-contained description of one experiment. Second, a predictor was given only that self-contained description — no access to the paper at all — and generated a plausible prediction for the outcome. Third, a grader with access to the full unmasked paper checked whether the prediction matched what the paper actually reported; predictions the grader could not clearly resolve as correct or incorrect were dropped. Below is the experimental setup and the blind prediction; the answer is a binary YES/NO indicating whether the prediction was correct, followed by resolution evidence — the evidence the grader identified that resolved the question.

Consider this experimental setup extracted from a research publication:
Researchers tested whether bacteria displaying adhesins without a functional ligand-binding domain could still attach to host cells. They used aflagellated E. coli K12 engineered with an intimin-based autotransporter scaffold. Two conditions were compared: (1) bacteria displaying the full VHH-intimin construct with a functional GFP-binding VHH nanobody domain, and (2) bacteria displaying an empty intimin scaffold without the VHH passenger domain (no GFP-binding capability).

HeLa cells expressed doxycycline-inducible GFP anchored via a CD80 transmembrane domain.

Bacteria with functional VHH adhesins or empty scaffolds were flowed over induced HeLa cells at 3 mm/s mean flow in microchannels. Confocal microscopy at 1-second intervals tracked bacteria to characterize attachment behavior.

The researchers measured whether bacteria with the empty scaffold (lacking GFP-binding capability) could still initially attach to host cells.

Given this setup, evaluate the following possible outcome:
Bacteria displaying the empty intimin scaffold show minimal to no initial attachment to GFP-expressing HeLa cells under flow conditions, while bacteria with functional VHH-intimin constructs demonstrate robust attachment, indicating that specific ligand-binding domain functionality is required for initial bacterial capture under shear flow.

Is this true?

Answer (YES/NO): NO